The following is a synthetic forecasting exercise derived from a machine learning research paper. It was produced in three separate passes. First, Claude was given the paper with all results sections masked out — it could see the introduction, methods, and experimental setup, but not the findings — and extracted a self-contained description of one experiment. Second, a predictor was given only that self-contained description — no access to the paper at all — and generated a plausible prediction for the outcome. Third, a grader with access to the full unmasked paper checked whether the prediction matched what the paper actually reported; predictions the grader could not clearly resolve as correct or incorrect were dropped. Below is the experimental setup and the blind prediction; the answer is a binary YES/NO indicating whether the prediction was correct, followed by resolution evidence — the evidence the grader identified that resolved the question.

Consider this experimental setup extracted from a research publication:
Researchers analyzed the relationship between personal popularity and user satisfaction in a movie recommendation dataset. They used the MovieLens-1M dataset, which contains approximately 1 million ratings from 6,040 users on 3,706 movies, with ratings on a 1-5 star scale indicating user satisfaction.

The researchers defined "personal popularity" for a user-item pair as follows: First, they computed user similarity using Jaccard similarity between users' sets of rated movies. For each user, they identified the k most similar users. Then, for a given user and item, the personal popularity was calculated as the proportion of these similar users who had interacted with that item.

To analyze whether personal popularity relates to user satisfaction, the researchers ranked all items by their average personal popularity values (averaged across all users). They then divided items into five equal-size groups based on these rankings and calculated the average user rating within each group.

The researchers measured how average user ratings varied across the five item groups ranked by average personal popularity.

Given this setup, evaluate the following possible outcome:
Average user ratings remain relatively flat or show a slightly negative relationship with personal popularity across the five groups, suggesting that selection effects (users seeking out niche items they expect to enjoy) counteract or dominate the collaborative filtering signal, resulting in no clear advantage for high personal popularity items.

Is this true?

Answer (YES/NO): NO